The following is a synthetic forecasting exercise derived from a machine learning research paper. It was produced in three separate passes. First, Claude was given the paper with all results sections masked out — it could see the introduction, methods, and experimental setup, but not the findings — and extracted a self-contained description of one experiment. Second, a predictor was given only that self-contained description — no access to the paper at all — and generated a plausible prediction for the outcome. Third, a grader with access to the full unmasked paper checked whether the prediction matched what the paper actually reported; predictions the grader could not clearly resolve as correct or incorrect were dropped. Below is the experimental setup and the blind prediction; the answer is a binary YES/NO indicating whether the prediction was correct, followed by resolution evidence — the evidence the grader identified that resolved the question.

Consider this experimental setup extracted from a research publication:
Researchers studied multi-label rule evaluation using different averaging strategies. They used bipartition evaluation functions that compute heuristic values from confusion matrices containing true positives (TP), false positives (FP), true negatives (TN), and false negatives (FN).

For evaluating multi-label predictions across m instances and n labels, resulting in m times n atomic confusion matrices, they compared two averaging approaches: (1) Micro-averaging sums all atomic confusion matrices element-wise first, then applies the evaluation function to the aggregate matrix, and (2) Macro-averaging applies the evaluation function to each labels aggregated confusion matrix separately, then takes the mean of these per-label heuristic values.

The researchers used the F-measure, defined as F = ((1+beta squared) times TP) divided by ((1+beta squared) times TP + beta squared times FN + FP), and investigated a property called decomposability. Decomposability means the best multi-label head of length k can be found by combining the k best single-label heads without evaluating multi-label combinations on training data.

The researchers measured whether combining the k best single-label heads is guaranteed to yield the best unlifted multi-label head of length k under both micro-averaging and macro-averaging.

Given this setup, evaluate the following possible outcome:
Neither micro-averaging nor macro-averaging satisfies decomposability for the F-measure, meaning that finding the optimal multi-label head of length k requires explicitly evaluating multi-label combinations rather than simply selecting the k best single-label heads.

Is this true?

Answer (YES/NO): NO